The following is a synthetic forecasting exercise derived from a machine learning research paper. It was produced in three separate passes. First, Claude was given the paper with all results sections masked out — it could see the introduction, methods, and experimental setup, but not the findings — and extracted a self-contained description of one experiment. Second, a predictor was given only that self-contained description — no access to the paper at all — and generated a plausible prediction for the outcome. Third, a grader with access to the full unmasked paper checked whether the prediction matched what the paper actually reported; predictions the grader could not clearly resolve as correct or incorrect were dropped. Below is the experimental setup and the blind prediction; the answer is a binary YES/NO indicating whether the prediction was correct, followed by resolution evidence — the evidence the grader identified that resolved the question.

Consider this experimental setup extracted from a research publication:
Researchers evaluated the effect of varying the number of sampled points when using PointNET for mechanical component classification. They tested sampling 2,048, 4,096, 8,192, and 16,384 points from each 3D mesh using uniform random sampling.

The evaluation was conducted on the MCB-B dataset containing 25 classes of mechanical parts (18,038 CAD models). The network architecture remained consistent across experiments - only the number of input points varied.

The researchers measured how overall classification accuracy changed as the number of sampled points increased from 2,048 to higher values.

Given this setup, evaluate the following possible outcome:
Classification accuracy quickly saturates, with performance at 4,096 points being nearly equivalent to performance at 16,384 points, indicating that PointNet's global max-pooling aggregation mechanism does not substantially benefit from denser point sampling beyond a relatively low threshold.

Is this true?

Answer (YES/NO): YES